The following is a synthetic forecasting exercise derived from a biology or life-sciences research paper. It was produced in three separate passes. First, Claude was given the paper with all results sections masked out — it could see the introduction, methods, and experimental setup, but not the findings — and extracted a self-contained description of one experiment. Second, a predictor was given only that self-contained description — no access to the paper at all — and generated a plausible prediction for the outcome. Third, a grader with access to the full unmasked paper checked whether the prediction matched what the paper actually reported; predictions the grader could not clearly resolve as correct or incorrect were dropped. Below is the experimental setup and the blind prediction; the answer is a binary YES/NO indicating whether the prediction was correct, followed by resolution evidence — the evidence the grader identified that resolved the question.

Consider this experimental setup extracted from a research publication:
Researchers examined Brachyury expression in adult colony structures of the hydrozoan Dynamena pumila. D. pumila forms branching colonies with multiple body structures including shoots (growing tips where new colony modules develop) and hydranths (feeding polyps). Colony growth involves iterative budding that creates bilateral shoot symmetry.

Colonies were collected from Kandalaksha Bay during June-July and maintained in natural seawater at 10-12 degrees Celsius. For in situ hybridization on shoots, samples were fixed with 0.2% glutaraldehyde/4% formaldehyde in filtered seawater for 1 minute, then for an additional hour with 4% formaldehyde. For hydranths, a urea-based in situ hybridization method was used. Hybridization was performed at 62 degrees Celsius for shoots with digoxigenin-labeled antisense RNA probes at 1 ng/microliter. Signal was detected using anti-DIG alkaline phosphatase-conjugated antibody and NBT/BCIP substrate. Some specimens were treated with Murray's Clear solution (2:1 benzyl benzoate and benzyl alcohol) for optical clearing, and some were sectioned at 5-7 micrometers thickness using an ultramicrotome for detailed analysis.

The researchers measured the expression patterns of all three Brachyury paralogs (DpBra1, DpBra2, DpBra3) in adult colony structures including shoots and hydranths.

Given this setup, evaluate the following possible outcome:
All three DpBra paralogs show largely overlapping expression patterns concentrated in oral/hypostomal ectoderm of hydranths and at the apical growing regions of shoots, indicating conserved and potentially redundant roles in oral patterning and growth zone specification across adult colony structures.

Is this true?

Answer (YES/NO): NO